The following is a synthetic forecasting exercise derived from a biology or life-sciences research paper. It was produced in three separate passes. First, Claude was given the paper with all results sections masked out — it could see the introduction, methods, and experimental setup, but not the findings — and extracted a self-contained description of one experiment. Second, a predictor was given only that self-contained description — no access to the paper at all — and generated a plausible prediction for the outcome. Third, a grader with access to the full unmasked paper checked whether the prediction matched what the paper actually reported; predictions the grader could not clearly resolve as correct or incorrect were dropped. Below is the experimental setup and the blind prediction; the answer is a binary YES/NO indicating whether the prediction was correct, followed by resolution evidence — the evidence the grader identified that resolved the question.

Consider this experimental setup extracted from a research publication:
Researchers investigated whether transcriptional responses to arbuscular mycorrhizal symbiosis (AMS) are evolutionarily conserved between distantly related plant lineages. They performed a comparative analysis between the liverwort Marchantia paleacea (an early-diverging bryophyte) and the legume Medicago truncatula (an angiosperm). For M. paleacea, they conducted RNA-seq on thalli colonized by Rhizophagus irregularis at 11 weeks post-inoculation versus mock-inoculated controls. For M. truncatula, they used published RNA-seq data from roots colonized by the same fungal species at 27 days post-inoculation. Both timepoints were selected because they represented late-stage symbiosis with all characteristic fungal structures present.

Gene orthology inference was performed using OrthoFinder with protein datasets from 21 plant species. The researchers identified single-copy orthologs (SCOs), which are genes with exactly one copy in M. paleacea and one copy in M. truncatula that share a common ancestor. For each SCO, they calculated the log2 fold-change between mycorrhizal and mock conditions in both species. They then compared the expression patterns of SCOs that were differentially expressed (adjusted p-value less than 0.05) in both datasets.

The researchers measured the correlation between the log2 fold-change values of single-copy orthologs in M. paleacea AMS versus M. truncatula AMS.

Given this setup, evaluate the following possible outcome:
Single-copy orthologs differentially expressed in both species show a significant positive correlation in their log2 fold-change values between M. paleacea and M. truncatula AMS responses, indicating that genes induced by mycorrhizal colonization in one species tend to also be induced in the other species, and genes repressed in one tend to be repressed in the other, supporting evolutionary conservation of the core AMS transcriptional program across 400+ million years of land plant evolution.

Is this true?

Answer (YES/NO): YES